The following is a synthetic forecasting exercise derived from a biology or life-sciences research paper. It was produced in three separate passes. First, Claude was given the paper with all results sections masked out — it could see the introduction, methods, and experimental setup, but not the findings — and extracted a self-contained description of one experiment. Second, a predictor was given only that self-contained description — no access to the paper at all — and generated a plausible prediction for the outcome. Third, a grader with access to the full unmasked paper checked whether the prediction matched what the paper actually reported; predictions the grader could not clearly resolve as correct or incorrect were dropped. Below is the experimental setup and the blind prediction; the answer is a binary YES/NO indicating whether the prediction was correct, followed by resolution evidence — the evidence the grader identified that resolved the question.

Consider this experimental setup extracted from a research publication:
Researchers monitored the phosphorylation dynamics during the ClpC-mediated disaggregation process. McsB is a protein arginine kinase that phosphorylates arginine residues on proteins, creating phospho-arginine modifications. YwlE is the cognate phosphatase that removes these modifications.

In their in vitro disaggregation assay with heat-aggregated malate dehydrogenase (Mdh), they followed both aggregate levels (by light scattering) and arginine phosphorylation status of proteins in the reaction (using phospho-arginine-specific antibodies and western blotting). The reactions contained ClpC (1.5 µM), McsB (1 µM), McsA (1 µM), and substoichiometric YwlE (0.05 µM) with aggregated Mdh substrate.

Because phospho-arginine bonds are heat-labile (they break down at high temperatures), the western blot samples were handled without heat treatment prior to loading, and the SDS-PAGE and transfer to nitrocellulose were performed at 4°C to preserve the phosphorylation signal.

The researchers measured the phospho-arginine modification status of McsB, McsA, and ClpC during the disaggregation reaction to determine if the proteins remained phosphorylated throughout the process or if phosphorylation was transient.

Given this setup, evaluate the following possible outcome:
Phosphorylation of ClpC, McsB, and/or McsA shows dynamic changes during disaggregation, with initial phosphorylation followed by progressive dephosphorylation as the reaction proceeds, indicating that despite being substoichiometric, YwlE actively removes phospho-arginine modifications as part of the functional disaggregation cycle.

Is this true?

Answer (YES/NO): NO